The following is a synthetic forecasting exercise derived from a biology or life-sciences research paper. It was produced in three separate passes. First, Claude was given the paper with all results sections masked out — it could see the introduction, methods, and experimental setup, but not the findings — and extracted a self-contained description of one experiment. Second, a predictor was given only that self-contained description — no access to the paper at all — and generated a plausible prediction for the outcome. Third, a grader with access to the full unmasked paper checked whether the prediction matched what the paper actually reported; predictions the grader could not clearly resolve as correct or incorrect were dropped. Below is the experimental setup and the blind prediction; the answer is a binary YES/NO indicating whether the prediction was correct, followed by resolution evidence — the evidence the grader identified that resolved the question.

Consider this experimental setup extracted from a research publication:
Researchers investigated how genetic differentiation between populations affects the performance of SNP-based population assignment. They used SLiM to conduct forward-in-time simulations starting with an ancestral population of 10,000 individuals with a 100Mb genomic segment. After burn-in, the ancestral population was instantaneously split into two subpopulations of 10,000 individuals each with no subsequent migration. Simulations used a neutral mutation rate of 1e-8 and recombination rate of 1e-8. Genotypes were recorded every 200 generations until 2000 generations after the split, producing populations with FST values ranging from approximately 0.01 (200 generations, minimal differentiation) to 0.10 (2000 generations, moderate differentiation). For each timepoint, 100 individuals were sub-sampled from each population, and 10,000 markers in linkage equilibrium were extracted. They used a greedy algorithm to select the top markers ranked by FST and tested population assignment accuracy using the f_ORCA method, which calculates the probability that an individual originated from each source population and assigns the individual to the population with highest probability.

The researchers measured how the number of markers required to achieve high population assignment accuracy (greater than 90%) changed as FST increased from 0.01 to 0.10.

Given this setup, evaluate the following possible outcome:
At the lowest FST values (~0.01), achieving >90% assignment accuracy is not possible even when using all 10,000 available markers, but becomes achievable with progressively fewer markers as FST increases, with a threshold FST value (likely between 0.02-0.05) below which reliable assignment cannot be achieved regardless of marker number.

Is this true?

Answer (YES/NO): NO